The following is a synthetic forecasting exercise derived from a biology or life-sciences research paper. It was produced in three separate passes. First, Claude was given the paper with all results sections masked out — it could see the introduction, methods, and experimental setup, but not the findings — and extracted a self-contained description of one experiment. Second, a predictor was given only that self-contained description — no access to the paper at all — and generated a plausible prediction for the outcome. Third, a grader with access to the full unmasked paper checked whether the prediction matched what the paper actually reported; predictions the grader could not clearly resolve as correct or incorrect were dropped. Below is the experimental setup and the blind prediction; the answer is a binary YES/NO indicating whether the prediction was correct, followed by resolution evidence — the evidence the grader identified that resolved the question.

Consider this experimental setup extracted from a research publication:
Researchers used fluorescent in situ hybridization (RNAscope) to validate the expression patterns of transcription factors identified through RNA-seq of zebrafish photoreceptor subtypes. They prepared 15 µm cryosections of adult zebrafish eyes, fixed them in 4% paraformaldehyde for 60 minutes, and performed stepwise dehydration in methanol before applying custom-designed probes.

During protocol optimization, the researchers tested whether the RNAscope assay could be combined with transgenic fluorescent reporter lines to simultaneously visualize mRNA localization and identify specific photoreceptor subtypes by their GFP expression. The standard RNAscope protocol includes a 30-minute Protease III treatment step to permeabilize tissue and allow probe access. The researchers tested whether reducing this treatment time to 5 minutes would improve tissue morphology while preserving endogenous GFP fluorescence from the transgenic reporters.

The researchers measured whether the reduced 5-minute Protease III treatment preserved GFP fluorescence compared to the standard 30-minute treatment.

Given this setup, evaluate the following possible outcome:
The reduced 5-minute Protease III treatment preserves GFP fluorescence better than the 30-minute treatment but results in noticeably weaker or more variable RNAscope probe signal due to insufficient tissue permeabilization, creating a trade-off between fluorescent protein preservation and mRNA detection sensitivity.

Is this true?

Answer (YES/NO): NO